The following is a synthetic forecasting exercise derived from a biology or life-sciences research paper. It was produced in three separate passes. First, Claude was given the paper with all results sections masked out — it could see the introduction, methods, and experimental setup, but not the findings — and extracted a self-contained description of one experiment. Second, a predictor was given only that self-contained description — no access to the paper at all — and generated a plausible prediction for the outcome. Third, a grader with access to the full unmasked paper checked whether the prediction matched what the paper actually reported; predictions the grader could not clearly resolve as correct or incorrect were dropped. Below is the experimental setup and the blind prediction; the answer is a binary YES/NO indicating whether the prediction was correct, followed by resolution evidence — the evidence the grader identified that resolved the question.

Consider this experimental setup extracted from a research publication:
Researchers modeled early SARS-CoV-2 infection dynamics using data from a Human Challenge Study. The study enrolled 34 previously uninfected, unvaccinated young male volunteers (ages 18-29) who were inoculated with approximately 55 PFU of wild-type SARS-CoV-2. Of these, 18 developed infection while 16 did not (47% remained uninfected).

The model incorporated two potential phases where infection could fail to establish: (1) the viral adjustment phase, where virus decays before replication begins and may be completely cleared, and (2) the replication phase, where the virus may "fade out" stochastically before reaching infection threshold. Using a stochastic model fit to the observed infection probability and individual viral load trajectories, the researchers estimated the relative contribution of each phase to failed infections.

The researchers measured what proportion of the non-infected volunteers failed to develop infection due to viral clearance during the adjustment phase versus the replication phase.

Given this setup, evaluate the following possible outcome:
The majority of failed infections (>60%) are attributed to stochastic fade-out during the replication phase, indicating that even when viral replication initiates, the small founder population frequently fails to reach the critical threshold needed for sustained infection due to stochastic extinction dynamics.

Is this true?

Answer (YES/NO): NO